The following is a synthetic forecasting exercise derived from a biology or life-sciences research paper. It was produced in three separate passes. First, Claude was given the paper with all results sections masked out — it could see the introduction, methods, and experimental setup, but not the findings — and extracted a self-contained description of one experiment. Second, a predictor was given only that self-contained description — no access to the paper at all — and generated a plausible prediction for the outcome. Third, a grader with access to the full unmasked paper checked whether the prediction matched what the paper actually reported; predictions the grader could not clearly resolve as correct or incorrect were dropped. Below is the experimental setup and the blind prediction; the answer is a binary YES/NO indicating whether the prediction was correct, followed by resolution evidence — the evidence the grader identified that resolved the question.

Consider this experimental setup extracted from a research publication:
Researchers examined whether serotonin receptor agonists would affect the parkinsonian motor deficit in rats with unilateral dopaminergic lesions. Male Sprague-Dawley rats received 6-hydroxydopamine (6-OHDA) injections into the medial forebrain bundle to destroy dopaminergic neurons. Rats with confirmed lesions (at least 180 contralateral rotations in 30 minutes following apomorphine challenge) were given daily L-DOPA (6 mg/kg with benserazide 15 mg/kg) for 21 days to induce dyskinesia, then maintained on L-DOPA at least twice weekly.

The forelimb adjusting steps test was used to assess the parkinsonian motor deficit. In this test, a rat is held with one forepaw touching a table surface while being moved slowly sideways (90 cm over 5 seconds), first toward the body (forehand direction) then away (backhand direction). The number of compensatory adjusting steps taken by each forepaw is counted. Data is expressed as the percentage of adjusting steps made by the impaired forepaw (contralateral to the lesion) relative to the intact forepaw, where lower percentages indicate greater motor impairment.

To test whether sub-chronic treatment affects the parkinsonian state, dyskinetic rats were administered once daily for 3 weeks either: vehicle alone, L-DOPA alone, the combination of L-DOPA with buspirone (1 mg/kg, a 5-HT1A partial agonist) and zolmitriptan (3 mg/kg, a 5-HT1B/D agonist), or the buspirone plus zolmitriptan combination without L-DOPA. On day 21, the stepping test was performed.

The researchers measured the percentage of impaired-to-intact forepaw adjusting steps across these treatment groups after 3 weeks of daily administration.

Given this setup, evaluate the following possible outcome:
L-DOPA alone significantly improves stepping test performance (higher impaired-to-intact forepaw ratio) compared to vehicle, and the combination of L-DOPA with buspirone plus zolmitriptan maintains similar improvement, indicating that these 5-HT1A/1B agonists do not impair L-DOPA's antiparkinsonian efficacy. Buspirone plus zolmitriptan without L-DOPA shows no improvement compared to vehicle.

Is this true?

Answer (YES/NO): YES